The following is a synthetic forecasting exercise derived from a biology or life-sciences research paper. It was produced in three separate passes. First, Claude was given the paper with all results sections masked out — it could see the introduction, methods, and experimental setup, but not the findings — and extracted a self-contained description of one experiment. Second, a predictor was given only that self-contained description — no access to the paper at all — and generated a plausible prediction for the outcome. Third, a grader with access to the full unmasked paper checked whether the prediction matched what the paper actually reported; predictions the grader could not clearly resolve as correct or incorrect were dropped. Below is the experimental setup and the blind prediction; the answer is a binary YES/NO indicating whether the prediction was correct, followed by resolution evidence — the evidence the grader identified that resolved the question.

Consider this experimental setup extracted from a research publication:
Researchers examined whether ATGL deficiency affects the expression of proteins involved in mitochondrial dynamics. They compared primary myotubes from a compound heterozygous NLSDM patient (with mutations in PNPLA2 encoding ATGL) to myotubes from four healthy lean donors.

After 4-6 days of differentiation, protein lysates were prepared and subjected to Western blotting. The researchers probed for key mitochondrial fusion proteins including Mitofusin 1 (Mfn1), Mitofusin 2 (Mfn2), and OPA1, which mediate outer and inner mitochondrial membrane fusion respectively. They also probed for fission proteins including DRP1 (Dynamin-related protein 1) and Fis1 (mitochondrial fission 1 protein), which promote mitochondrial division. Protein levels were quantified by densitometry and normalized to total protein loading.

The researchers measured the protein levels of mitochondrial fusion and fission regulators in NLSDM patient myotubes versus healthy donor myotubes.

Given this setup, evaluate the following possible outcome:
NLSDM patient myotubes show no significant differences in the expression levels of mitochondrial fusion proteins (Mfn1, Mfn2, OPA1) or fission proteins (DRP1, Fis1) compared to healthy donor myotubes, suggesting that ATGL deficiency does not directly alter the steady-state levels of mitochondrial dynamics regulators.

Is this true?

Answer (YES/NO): NO